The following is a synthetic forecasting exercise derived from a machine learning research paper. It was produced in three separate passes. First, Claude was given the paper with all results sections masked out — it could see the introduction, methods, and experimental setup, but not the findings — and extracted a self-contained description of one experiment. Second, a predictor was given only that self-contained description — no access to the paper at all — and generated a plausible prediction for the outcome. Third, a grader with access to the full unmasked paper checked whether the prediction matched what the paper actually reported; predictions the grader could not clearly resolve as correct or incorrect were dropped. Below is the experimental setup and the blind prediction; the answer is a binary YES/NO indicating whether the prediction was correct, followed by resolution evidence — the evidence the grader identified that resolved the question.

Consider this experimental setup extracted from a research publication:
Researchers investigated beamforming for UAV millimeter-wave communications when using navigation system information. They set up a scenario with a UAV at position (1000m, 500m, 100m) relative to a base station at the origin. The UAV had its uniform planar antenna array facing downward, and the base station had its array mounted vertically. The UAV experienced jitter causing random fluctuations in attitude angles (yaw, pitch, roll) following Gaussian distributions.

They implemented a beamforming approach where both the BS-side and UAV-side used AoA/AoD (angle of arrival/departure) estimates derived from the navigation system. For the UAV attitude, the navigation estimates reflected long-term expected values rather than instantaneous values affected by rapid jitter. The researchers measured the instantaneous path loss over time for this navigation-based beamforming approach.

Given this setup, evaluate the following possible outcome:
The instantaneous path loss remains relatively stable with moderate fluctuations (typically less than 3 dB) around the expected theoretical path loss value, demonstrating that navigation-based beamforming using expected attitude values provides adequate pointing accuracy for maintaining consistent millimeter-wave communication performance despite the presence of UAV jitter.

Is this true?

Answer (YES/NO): NO